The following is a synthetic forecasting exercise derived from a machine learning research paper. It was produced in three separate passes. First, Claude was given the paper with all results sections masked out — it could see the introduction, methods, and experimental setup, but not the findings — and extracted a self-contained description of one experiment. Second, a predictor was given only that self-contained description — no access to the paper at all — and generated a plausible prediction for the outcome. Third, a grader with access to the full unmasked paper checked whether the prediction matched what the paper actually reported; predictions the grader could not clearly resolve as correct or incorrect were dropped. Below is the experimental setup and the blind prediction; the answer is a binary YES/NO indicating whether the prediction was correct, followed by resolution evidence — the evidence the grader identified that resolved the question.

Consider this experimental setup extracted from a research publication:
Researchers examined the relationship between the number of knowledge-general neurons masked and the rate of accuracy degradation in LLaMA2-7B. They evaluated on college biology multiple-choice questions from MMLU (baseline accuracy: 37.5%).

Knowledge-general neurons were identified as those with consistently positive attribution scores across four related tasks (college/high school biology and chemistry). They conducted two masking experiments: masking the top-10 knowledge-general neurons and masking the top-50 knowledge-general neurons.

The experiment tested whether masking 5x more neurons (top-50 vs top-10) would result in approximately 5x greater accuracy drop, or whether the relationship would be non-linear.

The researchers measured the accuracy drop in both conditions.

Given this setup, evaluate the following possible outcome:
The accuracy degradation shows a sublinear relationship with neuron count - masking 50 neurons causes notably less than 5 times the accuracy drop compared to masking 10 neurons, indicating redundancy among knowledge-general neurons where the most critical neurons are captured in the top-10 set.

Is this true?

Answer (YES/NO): YES